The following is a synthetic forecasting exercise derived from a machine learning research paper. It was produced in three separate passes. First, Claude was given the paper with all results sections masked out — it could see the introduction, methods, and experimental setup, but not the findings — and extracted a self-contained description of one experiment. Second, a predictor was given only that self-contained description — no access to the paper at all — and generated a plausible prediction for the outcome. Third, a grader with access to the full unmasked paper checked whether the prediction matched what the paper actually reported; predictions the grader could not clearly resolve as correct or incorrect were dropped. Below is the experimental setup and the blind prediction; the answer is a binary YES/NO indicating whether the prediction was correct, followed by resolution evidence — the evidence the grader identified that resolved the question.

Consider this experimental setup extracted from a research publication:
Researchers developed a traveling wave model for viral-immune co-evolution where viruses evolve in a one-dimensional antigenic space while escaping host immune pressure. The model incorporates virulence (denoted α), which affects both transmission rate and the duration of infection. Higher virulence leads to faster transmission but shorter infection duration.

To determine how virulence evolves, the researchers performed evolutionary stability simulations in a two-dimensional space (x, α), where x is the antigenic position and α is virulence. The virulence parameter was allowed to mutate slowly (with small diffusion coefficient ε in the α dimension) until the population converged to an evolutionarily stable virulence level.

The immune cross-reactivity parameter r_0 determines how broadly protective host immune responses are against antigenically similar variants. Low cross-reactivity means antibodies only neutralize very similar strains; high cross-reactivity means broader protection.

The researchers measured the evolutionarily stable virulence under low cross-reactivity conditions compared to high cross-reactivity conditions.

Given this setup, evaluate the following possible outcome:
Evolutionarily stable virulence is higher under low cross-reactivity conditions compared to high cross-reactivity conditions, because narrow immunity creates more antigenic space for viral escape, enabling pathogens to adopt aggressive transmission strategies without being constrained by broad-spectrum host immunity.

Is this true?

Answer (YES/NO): YES